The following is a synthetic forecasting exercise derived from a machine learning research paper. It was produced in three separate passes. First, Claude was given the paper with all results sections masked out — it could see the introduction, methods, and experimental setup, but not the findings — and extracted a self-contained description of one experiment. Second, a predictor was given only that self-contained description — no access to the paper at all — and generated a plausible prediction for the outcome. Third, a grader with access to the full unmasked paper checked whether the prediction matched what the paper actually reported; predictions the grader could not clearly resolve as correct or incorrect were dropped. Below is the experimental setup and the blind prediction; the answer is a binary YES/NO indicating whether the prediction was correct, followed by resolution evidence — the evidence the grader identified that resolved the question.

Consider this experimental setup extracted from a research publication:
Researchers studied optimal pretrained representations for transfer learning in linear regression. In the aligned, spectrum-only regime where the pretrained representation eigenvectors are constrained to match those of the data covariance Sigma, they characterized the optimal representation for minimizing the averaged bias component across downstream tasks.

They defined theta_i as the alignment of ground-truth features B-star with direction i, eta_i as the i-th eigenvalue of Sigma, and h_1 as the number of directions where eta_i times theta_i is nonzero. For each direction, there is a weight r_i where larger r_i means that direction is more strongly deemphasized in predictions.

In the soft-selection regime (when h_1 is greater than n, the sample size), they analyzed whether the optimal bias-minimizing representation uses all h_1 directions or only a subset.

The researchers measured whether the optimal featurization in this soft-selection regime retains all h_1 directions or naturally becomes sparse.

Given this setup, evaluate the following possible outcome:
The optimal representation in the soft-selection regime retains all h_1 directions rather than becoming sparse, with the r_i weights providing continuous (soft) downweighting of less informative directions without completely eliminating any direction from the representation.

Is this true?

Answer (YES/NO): NO